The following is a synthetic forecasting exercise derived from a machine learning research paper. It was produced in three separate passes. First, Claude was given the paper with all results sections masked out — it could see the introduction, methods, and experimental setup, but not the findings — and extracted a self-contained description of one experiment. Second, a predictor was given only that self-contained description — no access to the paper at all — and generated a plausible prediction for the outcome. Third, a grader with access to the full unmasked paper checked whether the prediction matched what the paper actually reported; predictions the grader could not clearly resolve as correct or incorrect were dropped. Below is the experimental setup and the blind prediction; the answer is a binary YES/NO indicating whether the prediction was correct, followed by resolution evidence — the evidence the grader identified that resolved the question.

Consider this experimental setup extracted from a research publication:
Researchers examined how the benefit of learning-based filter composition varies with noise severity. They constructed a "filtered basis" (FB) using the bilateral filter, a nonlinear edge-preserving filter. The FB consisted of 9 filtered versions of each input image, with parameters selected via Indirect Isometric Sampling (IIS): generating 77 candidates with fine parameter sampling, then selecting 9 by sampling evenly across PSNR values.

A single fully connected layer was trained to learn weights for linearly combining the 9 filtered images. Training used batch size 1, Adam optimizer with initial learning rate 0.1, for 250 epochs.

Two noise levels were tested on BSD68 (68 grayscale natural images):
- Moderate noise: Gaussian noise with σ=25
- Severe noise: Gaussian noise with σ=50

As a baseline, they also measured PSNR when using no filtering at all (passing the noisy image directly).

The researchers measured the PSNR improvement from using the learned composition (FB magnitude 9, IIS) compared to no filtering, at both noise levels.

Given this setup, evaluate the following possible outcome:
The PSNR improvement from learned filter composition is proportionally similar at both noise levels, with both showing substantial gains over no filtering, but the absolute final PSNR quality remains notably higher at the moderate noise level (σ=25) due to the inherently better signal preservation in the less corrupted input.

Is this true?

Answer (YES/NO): NO